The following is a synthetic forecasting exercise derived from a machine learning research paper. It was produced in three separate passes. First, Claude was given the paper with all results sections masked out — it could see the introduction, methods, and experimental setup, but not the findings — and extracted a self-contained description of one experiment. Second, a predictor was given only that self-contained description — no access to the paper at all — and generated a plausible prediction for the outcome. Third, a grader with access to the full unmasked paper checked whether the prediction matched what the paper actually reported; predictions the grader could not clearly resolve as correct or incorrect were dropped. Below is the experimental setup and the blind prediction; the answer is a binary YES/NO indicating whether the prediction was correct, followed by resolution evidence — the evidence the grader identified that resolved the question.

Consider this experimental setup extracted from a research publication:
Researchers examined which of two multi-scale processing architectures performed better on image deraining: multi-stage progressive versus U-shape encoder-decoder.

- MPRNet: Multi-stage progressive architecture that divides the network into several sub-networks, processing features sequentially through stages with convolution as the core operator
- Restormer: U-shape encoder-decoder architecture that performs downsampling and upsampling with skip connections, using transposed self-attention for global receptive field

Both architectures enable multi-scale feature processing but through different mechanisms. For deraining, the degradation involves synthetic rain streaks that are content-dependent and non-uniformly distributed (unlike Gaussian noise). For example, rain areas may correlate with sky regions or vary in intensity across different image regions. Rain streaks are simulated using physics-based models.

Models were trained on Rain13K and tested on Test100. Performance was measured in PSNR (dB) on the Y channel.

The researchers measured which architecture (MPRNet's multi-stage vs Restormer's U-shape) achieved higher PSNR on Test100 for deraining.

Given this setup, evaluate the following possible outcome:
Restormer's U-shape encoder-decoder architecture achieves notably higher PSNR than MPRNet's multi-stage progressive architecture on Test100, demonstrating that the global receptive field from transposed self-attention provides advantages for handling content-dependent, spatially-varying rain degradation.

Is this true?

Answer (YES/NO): NO